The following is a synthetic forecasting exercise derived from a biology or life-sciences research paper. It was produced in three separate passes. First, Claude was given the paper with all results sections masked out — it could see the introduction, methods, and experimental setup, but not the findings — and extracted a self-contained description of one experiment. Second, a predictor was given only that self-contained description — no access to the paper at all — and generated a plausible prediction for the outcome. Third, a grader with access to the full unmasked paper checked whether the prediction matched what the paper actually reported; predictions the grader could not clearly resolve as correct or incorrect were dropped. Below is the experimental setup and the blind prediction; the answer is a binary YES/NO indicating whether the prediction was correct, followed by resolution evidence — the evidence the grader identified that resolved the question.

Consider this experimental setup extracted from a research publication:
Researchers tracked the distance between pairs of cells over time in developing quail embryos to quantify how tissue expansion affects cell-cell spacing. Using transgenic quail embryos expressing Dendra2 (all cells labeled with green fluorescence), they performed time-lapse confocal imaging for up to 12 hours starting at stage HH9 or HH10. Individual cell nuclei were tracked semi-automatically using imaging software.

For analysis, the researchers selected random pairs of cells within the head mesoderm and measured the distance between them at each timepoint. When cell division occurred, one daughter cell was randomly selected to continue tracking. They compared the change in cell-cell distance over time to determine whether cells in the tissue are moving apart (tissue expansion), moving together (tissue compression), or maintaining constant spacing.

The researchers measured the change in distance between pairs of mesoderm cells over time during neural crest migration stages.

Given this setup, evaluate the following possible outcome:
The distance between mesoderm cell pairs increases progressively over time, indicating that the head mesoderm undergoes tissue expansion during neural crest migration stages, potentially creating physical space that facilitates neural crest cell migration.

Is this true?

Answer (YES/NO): NO